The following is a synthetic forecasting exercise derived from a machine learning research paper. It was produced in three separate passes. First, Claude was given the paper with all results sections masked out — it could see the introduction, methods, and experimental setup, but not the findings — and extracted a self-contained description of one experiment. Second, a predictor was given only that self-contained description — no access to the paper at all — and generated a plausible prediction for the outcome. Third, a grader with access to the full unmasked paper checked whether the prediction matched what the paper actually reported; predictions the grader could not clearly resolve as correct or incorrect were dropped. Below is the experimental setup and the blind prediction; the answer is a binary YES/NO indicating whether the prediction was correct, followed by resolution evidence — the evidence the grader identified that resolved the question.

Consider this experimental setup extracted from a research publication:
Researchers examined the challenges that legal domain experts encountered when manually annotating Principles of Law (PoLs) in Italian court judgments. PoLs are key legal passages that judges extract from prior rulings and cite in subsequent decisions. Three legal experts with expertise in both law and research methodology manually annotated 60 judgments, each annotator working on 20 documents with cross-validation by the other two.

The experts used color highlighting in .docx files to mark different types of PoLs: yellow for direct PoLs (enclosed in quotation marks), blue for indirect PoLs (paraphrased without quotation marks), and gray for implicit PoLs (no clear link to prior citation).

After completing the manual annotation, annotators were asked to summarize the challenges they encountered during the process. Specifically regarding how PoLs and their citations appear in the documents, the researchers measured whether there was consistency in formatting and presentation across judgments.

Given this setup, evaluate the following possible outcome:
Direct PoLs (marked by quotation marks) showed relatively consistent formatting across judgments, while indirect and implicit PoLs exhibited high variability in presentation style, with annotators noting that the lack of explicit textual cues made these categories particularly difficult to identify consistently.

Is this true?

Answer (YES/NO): NO